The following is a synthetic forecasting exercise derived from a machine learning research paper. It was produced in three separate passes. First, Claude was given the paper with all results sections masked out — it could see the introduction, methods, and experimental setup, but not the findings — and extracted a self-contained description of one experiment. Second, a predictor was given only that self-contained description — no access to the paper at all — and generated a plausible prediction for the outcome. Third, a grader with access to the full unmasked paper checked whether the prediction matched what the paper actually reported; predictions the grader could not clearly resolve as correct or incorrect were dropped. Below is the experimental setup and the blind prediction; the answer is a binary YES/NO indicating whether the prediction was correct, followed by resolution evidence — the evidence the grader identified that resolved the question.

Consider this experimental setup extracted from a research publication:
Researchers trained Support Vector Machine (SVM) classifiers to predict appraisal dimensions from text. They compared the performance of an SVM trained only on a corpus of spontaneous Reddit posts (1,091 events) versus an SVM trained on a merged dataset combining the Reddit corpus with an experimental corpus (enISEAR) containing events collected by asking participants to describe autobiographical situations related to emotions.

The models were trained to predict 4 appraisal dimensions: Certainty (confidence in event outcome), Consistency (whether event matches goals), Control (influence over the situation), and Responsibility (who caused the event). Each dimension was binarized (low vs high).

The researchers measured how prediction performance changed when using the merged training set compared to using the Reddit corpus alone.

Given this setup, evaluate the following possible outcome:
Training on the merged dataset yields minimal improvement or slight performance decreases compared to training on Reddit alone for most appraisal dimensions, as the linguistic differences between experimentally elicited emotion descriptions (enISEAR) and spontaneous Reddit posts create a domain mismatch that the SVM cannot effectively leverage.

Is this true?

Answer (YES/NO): NO